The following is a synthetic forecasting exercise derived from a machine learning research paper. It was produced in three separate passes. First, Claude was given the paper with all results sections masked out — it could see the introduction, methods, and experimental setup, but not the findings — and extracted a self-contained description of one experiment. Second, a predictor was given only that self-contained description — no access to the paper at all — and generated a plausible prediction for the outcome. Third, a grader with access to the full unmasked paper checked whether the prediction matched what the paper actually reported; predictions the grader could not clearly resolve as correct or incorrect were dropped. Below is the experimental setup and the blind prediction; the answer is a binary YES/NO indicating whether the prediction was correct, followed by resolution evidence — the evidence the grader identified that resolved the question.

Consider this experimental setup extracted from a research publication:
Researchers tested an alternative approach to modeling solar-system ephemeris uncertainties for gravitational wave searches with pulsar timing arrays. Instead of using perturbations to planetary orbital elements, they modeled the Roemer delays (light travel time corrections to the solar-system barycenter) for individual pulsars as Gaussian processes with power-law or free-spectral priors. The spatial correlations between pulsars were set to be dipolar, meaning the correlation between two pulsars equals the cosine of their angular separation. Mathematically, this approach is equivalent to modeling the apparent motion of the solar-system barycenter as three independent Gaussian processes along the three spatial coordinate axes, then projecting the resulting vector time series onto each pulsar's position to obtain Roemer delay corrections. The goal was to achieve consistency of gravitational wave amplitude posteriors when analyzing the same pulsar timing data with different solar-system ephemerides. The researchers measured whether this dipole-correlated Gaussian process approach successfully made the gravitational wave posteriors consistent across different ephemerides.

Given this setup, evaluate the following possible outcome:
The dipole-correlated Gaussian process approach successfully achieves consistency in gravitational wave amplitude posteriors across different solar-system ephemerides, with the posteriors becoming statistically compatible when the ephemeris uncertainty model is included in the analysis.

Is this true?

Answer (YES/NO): NO